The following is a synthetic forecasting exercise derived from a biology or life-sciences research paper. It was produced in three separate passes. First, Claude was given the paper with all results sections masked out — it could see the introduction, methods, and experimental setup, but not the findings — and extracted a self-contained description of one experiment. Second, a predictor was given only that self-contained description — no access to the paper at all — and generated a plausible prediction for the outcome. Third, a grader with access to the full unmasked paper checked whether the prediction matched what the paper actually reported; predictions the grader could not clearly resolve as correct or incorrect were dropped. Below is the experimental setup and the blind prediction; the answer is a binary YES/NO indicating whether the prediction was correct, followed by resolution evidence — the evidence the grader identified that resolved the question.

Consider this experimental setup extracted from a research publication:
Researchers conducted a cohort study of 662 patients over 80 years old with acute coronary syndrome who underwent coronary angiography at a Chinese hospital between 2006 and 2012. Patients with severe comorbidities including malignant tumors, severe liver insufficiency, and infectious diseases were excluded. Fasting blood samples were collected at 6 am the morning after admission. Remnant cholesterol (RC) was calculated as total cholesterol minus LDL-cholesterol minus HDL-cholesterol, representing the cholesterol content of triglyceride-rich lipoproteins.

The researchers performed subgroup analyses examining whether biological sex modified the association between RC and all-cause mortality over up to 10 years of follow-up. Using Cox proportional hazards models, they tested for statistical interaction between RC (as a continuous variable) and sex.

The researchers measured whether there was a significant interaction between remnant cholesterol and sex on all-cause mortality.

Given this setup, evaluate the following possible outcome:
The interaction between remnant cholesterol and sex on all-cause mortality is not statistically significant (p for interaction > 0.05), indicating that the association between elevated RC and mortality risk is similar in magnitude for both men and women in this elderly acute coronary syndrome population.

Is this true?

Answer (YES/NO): YES